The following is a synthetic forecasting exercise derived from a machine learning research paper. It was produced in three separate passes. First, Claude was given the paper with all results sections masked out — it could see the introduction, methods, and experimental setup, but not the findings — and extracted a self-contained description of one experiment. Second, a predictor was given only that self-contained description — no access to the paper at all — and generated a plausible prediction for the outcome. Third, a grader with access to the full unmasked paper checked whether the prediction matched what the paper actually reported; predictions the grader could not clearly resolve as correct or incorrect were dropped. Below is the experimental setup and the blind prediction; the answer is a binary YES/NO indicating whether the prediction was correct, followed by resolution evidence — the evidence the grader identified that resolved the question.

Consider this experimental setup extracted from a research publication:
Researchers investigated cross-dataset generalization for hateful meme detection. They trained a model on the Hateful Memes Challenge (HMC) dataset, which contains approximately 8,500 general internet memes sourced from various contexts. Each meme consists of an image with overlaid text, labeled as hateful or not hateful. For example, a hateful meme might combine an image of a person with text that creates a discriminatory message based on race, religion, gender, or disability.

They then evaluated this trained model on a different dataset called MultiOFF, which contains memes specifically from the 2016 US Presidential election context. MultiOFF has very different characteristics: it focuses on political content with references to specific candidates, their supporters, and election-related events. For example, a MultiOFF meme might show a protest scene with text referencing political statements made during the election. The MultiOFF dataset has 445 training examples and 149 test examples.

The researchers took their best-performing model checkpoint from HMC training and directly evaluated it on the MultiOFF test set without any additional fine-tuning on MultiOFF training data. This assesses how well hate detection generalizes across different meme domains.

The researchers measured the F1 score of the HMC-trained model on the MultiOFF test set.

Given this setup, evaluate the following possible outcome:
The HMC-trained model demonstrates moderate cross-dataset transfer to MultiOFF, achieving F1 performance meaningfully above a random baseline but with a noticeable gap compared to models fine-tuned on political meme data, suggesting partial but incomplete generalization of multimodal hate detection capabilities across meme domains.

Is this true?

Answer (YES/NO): NO